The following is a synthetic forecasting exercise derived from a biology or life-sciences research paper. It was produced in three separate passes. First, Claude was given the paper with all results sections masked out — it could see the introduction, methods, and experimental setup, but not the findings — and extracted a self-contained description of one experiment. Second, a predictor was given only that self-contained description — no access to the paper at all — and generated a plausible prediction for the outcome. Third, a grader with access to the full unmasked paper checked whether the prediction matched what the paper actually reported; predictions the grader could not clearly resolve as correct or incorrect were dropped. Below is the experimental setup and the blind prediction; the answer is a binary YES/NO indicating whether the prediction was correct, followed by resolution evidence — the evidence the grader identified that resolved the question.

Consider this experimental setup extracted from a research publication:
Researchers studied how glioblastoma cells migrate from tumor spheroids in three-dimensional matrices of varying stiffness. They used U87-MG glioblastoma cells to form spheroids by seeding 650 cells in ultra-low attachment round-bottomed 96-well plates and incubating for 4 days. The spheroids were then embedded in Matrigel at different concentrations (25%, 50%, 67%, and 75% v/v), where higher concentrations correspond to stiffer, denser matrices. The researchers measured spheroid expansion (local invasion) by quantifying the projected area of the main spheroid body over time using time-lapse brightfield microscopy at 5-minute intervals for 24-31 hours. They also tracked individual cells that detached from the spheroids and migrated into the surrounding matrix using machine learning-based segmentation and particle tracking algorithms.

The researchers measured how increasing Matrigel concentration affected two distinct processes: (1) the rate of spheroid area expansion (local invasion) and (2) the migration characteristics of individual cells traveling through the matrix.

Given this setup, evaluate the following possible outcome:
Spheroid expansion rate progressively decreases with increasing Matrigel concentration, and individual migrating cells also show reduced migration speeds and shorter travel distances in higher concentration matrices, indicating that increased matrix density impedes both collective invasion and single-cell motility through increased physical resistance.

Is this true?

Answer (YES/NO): NO